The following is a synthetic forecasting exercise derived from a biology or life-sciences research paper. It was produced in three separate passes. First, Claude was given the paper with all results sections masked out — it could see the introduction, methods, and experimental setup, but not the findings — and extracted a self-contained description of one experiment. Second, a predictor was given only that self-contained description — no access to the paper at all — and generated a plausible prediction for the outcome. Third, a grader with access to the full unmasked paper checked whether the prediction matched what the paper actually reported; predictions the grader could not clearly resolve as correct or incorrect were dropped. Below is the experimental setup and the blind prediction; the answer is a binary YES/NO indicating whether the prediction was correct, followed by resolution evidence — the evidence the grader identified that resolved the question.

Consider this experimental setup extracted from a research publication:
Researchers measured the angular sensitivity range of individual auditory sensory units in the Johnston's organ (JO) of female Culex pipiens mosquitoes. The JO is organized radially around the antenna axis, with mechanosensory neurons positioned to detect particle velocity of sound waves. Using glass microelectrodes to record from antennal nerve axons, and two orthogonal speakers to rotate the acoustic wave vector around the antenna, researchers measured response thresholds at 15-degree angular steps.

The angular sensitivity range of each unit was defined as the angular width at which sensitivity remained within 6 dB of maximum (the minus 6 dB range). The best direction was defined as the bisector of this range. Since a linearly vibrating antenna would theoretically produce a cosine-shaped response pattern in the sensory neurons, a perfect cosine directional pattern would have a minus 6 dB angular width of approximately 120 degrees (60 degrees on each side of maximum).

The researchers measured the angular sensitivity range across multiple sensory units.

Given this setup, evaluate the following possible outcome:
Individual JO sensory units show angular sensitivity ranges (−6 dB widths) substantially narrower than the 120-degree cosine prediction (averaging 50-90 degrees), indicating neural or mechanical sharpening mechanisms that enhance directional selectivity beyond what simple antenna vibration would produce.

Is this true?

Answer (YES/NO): NO